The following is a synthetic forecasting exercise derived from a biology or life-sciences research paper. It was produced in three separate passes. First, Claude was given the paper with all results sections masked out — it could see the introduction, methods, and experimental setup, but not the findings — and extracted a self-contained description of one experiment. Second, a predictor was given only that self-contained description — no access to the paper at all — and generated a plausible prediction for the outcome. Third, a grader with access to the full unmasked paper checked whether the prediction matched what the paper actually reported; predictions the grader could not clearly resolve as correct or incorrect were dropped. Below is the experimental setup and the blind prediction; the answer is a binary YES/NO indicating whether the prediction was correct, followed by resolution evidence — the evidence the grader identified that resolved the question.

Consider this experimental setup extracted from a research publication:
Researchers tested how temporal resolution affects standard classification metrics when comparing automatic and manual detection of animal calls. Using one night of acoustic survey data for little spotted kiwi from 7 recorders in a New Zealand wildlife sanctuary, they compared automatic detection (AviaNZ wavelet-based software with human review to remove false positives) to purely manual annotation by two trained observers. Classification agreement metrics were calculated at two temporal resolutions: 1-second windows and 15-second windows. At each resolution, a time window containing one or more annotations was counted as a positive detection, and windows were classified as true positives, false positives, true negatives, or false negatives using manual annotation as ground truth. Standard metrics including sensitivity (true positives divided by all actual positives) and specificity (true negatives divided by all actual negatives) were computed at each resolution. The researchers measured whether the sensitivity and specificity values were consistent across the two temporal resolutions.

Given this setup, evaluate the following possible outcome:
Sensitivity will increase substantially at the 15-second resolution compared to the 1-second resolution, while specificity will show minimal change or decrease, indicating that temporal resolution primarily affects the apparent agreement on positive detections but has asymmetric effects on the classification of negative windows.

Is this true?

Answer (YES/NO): YES